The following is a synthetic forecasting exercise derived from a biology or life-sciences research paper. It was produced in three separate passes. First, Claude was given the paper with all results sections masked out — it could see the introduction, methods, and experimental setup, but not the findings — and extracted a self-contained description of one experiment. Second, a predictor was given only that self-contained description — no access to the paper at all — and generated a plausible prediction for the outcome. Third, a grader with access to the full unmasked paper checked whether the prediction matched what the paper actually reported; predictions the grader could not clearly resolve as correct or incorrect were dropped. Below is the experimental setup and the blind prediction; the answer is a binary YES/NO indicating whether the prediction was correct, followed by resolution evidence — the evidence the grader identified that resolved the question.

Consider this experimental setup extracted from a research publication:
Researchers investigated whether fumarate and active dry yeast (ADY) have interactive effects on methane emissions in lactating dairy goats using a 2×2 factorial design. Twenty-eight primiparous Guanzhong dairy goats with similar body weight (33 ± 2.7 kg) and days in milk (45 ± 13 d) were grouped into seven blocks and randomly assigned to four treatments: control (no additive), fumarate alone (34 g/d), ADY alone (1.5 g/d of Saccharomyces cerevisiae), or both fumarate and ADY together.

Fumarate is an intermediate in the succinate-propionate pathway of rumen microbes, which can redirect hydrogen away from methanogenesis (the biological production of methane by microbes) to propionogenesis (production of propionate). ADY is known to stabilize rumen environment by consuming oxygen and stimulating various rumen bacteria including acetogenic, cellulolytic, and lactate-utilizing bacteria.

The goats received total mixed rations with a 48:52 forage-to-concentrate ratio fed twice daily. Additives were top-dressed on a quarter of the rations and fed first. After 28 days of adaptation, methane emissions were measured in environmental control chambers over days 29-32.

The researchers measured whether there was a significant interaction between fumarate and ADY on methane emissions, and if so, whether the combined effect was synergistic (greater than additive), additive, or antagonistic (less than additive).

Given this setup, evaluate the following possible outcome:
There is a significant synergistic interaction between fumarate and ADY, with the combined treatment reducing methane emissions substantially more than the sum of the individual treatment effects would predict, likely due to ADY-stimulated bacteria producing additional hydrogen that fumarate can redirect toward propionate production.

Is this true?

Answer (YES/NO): NO